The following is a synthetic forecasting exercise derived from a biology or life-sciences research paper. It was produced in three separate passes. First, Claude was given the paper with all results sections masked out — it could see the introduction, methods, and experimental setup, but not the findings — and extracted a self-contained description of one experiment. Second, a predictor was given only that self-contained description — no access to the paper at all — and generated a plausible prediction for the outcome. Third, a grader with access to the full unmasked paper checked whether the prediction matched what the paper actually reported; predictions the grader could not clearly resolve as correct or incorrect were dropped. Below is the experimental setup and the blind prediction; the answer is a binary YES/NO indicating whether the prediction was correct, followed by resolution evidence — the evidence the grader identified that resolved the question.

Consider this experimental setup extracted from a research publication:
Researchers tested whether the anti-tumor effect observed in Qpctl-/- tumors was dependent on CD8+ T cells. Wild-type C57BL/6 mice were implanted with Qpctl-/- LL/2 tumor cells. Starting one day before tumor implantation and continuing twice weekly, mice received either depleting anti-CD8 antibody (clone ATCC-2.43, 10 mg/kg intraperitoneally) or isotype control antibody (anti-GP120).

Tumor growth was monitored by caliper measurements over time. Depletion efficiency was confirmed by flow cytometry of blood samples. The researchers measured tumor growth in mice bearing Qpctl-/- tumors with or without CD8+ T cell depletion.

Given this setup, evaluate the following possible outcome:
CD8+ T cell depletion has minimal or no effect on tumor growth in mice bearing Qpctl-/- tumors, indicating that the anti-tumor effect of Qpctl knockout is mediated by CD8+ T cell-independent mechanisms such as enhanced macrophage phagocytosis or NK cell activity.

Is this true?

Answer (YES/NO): NO